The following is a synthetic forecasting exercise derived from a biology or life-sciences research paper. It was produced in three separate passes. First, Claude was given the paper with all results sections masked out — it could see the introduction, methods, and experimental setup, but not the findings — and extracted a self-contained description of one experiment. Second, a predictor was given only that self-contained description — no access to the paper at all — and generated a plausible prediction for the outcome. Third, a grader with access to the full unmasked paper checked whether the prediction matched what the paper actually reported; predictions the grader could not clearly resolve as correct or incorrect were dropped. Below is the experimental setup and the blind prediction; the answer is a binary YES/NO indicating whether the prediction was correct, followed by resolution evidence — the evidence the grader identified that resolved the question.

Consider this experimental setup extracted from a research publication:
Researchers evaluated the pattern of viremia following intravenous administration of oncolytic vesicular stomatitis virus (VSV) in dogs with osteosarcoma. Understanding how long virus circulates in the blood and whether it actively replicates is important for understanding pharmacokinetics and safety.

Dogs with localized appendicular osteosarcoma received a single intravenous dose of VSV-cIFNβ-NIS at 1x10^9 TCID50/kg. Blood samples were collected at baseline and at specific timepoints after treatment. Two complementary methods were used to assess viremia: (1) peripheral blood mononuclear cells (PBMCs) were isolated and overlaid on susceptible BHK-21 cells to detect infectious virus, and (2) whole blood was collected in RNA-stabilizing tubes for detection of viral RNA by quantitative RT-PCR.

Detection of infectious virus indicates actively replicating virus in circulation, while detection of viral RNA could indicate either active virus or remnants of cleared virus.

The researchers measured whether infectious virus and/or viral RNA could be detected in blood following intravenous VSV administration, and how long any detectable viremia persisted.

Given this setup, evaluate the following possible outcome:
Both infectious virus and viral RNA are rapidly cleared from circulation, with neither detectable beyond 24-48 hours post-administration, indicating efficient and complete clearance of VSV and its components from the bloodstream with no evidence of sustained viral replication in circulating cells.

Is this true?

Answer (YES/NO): YES